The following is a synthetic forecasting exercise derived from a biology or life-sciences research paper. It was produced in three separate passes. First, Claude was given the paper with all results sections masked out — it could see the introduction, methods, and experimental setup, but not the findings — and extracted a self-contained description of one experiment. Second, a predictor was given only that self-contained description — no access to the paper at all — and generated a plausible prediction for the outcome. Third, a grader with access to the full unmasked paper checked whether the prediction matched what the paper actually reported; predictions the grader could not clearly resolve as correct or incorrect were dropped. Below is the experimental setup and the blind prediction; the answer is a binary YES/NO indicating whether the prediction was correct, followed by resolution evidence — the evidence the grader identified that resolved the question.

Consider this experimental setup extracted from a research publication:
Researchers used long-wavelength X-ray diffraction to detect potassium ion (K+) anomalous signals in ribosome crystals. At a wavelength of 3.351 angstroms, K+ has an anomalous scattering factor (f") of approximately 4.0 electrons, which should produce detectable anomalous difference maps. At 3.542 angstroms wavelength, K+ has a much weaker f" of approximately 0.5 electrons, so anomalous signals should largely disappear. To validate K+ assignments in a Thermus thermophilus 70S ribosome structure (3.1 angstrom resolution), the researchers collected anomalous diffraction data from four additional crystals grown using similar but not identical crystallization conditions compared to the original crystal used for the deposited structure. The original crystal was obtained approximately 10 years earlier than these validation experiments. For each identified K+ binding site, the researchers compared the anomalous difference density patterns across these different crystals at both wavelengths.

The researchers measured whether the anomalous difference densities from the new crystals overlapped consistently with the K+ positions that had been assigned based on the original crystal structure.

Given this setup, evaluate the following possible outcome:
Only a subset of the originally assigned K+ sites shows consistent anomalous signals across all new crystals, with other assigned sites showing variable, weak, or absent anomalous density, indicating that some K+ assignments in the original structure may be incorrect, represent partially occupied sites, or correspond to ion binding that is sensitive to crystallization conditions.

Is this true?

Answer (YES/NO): YES